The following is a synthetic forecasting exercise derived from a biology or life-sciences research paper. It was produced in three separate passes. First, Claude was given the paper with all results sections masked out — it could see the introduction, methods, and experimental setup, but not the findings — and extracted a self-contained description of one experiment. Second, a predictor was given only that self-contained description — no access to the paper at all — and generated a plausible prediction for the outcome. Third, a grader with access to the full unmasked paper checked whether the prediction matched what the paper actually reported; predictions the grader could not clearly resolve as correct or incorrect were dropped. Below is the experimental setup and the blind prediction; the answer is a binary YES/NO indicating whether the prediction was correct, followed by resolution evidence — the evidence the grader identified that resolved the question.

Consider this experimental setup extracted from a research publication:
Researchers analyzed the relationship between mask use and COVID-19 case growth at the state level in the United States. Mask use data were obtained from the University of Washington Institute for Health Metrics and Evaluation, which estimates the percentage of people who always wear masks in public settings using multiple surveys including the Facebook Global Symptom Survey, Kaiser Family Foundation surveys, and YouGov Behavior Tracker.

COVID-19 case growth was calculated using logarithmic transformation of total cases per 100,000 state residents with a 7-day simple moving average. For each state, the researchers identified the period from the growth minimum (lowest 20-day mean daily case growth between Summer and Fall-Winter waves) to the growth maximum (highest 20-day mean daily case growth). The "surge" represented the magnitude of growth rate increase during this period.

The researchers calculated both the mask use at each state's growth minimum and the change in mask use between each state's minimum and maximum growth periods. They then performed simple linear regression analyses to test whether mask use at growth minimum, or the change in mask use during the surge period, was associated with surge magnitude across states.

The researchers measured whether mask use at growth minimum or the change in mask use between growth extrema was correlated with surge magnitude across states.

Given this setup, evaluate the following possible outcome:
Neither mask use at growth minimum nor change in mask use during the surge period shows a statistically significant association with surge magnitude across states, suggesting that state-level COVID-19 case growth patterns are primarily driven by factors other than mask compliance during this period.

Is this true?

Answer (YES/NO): NO